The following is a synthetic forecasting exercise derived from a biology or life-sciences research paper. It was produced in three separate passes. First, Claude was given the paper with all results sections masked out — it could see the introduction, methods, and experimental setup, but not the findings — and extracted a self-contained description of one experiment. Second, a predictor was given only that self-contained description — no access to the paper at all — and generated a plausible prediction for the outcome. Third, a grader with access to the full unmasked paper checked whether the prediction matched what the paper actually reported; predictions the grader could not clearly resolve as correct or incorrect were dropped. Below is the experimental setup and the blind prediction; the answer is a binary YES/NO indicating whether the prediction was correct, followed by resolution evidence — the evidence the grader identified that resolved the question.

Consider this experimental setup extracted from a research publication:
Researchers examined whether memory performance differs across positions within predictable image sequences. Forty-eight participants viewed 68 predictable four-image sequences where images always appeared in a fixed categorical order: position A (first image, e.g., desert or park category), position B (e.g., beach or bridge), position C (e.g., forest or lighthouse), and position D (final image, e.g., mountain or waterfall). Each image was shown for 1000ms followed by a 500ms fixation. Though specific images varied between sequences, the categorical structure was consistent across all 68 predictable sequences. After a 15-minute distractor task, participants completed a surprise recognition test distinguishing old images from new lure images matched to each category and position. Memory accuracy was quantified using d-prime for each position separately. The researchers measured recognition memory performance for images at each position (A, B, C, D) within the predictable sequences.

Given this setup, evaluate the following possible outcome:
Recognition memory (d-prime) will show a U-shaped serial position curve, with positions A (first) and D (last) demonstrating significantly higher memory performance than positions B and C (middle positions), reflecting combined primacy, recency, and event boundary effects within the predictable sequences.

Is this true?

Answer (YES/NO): NO